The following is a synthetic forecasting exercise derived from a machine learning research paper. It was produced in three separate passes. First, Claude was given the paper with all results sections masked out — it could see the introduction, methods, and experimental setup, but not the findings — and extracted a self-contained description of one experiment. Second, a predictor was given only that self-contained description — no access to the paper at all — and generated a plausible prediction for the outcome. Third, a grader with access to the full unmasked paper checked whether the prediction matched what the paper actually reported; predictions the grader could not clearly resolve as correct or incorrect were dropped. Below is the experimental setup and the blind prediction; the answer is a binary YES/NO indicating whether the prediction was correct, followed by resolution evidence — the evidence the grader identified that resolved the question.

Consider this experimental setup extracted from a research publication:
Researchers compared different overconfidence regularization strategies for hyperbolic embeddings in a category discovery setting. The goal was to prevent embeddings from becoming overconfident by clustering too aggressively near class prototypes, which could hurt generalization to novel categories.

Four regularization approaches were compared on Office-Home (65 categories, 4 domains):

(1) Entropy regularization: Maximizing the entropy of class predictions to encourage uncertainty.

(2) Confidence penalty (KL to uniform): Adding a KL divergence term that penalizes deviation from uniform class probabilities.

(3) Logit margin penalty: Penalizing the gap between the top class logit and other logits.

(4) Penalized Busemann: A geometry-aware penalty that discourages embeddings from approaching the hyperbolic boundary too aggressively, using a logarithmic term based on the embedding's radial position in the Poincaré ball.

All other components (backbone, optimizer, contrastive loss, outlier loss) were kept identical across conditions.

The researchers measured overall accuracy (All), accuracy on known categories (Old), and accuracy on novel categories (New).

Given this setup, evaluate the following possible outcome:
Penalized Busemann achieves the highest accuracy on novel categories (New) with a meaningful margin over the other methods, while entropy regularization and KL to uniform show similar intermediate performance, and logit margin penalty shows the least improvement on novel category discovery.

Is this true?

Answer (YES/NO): NO